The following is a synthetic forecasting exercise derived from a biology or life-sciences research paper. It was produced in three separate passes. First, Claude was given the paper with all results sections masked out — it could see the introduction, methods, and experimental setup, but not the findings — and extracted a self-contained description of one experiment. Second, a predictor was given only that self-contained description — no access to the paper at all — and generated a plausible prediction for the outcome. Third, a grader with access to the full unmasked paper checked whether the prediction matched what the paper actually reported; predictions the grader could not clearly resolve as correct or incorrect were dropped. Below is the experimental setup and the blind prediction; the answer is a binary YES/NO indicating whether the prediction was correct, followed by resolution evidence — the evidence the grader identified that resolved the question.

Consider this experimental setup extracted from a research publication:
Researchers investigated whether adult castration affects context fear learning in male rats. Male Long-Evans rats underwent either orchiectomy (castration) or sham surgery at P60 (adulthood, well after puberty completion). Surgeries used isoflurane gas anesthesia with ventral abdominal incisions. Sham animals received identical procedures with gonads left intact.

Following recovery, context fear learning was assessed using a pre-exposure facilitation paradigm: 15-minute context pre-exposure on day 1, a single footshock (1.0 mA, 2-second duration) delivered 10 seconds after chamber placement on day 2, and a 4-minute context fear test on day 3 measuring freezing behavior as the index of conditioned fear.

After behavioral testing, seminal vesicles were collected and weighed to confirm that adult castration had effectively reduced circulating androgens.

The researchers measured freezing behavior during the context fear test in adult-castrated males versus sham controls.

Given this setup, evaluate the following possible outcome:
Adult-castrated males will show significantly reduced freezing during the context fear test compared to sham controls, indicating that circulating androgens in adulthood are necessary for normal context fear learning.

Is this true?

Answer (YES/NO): NO